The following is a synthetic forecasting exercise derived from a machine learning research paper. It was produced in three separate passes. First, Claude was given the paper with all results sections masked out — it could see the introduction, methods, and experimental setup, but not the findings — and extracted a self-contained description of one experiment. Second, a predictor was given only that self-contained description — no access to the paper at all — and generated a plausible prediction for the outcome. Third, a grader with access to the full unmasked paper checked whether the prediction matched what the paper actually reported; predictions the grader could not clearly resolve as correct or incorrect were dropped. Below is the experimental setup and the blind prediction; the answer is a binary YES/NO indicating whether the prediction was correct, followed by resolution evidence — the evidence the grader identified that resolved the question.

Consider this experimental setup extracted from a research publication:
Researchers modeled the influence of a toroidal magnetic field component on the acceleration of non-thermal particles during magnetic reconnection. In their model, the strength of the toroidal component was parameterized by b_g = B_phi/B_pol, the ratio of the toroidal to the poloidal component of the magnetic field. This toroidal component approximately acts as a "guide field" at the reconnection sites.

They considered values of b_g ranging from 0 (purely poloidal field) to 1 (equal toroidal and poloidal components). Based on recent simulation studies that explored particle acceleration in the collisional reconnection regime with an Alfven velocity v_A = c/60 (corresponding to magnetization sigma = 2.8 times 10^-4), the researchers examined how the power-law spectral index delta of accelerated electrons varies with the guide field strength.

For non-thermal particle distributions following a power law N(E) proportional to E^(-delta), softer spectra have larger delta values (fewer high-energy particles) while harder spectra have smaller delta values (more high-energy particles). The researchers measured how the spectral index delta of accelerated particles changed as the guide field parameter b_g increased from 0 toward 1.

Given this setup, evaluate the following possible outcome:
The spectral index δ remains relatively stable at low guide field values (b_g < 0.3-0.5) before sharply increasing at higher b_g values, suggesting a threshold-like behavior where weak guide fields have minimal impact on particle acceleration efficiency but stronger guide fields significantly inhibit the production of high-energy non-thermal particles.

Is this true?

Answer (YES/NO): NO